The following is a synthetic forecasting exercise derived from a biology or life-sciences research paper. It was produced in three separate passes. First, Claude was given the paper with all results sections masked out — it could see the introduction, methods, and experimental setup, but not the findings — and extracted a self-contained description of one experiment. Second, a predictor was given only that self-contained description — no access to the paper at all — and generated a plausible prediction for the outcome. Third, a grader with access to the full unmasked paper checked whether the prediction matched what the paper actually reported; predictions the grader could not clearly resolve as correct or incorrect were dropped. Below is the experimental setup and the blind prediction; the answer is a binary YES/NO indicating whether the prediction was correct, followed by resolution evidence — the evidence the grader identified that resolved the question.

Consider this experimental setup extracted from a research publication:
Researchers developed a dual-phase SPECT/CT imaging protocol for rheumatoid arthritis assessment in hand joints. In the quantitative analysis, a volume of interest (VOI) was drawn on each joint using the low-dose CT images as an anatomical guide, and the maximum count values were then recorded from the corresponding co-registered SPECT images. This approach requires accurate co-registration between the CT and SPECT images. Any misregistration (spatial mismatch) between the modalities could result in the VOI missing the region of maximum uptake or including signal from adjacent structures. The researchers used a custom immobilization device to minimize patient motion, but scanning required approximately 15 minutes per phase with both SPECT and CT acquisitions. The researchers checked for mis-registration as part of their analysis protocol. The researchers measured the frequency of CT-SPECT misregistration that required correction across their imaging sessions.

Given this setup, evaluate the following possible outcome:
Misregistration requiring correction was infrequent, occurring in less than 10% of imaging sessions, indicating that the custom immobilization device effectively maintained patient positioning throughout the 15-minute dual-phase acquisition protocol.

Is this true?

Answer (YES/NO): YES